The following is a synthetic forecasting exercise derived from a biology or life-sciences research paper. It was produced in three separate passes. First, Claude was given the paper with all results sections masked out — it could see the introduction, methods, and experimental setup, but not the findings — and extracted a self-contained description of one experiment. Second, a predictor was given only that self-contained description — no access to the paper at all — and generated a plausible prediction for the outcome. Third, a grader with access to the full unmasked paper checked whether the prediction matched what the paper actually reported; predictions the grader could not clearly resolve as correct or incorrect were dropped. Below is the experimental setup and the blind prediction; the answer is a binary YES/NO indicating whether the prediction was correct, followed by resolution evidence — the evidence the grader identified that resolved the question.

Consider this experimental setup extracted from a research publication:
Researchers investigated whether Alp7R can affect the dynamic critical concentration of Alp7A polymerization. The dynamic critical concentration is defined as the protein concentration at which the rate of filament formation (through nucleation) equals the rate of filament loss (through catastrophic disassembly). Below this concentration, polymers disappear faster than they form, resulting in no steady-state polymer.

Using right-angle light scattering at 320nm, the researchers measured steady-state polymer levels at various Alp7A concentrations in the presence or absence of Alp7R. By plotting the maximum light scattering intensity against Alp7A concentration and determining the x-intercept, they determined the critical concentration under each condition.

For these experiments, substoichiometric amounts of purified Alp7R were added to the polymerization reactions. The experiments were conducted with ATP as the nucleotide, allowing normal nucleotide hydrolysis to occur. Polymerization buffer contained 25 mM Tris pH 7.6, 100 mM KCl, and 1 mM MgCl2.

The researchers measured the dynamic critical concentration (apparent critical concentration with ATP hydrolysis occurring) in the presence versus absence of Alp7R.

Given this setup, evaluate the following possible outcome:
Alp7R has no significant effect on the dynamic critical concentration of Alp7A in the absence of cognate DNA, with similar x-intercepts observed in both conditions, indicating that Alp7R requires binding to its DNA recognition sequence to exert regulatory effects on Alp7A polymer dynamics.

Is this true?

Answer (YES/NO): NO